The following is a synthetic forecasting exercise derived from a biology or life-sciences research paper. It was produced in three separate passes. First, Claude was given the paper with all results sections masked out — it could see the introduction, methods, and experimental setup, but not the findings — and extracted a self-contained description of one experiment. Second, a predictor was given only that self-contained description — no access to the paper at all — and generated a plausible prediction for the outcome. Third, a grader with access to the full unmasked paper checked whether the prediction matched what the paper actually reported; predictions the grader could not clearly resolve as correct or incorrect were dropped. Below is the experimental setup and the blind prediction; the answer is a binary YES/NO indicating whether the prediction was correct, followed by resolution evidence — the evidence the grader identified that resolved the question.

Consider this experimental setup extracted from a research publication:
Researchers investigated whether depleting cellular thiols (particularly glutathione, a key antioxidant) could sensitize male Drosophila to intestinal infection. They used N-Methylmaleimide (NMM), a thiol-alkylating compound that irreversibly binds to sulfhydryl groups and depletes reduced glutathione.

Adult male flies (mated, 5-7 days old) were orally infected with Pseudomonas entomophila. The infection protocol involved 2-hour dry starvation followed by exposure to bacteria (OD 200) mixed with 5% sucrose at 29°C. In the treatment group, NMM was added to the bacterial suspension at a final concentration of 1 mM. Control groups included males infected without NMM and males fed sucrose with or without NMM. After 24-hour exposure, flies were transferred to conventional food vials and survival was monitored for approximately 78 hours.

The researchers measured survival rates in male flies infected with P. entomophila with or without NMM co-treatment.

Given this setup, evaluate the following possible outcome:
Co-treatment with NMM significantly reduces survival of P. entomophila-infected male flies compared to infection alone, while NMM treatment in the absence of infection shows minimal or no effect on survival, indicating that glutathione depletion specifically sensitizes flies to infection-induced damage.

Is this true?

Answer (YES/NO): NO